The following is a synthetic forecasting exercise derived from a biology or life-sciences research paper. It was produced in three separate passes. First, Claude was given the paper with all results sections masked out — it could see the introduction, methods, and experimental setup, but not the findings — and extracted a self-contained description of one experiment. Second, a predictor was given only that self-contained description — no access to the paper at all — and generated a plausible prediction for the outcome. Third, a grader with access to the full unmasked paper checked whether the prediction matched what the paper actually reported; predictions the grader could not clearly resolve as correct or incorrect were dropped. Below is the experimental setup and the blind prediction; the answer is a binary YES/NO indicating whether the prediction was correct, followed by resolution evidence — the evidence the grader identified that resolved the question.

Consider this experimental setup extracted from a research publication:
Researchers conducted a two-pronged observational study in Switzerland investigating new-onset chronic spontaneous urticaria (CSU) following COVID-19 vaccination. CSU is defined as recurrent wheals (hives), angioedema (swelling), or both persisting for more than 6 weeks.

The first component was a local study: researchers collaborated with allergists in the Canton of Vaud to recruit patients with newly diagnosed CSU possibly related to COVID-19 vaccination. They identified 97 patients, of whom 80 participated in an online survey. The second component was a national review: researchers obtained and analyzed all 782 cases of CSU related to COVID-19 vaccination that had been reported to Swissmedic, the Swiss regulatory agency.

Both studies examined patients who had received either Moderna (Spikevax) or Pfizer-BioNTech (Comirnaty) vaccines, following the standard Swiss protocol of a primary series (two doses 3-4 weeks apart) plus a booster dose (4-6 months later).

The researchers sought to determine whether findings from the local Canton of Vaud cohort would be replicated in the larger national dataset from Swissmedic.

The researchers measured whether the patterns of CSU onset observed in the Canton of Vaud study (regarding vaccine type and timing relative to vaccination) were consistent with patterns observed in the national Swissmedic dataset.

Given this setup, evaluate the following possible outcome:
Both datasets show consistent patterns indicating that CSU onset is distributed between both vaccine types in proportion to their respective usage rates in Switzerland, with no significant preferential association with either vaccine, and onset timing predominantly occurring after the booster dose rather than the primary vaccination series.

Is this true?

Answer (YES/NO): NO